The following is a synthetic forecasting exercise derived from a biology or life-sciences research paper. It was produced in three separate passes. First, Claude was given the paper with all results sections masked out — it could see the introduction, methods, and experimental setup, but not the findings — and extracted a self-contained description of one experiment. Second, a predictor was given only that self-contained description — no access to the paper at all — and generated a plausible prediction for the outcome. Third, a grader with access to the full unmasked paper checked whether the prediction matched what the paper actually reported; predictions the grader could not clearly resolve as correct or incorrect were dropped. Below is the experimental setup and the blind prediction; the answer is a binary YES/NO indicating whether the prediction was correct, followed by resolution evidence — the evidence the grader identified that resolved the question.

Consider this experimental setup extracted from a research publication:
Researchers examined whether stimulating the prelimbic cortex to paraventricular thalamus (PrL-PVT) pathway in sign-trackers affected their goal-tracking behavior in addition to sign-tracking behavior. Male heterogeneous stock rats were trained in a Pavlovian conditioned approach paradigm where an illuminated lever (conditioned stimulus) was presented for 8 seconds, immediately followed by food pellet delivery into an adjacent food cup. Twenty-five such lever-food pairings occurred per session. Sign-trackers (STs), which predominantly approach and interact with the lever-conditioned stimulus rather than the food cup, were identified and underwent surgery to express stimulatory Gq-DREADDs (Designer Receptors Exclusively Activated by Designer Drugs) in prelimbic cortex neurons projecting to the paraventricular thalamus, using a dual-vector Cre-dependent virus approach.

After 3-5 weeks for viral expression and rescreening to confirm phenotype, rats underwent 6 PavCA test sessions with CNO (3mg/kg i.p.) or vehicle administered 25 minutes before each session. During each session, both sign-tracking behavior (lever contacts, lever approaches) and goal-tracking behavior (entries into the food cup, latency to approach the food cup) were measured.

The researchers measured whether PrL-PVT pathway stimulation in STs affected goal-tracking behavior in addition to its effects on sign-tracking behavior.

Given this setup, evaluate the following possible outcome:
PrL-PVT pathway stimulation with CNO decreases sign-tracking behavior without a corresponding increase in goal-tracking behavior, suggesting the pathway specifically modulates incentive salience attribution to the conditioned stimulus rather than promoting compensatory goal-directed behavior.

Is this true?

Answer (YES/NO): NO